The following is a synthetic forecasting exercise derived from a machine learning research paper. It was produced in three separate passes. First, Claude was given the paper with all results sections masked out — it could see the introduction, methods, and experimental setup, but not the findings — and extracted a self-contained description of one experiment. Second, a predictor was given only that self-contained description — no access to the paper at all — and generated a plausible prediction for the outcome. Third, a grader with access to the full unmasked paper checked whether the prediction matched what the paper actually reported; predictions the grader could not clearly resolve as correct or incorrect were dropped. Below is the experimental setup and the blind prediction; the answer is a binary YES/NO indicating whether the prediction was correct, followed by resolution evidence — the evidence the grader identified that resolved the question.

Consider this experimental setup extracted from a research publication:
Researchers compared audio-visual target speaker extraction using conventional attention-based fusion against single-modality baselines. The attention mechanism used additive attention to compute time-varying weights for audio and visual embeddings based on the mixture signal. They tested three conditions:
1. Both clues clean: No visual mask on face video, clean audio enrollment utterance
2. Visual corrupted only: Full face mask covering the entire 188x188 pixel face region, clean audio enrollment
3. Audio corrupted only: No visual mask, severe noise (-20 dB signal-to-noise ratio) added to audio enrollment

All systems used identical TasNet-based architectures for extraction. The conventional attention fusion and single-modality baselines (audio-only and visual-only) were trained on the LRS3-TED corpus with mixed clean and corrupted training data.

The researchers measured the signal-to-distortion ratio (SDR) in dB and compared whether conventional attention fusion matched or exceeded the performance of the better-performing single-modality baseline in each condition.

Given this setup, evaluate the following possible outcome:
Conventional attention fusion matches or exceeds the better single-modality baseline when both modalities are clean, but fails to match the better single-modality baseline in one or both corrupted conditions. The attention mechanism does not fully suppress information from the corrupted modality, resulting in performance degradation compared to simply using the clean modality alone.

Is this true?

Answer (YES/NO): YES